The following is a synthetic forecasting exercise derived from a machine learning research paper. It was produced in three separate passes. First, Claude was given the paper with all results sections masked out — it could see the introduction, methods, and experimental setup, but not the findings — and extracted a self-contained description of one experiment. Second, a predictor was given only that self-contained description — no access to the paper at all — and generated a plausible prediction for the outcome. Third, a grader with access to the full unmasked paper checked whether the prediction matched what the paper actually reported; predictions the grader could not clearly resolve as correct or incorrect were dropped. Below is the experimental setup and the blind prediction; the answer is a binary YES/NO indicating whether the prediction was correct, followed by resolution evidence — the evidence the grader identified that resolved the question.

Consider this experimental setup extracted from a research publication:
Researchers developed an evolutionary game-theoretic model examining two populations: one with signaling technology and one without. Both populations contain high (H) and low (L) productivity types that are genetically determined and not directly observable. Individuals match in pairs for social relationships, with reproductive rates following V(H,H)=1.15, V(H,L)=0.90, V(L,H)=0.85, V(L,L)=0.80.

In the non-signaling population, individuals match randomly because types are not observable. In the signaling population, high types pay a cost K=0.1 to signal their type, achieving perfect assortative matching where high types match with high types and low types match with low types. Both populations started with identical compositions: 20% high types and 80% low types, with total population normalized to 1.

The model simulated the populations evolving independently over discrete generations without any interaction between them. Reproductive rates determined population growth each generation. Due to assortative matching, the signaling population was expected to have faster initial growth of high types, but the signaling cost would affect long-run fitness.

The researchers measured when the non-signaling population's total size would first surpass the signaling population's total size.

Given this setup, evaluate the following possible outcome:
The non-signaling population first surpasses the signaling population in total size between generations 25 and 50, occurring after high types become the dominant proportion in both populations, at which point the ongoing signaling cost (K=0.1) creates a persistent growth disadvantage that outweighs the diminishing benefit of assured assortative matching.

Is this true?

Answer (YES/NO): NO